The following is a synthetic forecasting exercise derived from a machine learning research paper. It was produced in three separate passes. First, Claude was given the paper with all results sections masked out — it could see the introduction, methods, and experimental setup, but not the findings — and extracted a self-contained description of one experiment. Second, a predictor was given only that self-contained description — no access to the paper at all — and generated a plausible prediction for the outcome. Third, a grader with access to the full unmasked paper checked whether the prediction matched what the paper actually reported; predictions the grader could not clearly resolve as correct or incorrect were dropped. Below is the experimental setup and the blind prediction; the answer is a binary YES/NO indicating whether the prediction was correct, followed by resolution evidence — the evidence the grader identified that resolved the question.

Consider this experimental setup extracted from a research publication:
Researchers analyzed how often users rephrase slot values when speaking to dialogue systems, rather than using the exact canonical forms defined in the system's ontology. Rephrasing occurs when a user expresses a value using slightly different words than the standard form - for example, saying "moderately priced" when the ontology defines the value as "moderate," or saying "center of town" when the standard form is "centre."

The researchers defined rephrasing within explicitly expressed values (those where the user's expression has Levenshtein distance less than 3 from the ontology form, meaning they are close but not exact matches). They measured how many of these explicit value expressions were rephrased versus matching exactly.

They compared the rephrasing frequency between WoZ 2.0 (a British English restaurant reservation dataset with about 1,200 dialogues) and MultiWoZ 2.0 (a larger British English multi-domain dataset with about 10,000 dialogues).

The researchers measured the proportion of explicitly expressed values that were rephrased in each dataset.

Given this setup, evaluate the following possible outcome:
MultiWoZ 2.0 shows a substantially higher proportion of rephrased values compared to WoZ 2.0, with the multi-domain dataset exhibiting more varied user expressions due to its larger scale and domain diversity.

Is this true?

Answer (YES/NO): NO